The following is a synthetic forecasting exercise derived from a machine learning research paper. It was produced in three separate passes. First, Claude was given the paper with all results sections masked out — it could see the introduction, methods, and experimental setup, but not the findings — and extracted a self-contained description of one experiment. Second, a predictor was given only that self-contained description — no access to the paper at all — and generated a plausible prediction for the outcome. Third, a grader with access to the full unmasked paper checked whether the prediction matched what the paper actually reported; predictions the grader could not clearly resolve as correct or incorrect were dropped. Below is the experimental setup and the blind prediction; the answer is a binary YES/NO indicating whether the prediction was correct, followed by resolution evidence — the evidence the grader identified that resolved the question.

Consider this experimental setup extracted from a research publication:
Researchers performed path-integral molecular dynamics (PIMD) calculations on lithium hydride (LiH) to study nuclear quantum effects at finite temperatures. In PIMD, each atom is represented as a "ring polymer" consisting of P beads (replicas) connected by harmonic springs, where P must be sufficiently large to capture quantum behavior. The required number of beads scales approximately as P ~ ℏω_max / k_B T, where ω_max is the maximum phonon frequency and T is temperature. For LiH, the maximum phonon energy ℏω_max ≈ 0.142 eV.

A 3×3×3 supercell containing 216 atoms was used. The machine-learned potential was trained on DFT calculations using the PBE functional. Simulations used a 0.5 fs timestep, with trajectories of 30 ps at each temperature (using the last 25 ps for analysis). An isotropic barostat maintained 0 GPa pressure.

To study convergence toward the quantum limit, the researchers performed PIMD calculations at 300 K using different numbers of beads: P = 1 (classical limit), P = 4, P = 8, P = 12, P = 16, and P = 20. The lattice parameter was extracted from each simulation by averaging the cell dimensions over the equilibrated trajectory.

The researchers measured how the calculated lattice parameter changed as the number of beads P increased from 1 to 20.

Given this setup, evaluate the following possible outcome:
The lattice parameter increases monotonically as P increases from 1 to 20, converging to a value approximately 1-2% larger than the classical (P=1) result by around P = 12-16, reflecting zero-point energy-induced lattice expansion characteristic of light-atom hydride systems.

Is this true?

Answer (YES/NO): NO